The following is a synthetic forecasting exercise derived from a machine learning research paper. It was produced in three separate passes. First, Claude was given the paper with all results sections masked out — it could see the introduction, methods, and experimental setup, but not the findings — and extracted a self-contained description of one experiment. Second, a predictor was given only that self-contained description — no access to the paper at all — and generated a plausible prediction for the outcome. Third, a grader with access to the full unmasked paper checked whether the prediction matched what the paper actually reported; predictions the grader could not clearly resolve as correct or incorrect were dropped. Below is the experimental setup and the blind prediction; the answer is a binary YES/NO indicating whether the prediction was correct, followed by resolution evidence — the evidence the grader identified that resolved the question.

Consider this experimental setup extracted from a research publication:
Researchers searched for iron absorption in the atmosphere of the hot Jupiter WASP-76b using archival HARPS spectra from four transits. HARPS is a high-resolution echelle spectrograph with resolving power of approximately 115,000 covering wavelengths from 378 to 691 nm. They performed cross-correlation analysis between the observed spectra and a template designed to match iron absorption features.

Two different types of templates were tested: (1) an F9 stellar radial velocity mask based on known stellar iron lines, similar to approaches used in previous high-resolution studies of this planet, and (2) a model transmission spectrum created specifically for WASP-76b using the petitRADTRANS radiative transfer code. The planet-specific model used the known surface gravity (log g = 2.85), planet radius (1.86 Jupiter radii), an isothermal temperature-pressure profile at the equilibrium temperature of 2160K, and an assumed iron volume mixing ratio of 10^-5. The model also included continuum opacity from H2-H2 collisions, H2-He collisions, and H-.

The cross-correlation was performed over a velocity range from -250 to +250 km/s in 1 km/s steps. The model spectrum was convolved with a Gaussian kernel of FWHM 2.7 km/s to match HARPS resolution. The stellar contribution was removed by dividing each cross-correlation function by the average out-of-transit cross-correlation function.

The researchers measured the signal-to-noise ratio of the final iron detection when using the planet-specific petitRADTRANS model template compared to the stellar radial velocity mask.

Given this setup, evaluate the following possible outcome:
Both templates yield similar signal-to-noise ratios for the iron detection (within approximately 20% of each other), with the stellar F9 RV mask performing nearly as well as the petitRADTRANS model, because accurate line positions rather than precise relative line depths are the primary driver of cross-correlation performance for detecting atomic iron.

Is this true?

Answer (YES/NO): NO